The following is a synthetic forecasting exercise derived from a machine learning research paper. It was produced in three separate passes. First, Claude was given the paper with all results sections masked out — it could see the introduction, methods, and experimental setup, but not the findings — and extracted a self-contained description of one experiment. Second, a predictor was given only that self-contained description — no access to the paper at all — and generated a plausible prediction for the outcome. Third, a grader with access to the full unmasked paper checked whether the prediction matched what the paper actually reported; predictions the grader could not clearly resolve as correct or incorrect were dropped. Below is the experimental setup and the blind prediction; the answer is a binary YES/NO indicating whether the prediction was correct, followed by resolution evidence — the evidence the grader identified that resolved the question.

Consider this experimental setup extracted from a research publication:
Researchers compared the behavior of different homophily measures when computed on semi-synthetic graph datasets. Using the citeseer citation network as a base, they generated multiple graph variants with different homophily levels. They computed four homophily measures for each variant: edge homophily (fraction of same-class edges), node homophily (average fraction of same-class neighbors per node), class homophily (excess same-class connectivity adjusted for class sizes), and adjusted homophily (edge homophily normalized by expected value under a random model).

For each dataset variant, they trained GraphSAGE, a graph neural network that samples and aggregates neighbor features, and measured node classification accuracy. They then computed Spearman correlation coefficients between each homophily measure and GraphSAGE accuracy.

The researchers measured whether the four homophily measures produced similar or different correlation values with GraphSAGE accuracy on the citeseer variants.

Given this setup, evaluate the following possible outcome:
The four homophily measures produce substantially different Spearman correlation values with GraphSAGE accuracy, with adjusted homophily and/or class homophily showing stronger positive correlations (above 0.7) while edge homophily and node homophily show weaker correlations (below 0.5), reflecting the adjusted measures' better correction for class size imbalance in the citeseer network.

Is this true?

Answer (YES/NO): NO